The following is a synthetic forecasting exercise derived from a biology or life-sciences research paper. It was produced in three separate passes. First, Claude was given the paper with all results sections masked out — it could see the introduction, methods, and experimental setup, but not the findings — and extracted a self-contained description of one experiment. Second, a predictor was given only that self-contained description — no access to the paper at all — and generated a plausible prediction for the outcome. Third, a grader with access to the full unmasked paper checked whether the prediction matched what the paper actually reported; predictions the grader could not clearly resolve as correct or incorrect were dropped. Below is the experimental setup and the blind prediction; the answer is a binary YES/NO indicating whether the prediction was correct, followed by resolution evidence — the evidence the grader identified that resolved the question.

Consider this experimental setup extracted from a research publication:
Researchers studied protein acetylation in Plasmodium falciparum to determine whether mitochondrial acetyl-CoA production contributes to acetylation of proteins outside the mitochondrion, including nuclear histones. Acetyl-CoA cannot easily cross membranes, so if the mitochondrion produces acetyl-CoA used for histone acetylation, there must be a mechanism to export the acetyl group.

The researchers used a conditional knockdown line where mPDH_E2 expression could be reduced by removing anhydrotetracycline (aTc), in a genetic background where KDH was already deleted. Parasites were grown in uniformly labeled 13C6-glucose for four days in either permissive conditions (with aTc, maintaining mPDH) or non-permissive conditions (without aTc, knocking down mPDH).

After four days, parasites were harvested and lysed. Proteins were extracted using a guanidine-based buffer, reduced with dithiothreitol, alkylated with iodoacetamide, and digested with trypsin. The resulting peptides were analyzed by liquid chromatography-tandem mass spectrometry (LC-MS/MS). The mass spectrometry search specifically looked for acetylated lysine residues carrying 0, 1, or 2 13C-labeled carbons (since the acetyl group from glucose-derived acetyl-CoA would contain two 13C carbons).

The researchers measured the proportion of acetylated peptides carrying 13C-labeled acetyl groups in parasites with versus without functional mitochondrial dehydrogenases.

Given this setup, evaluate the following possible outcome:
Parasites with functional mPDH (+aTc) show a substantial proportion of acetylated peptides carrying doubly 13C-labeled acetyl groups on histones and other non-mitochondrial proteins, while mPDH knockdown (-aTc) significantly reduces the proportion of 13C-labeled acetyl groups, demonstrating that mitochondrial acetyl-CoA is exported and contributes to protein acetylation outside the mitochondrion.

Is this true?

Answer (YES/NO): YES